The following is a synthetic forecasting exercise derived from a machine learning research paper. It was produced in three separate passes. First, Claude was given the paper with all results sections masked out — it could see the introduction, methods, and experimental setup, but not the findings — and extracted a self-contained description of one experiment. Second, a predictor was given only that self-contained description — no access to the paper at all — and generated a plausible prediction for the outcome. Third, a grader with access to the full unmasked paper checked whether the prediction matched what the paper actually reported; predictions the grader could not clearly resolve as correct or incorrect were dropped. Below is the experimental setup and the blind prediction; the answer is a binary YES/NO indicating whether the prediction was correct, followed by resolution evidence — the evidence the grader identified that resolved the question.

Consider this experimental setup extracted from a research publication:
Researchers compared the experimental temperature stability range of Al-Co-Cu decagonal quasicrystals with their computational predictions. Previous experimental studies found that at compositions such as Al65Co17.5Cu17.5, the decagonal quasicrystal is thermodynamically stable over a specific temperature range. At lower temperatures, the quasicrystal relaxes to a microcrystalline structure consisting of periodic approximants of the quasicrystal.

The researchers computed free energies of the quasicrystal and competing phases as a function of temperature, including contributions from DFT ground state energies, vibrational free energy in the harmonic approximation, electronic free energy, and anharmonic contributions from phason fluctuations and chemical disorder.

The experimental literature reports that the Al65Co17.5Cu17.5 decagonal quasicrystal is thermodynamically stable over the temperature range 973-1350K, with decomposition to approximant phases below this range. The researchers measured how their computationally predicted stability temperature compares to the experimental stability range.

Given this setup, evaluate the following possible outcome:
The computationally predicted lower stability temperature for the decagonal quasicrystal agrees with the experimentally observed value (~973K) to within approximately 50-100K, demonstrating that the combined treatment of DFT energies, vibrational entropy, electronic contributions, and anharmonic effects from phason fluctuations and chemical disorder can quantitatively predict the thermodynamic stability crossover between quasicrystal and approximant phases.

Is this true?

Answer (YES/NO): NO